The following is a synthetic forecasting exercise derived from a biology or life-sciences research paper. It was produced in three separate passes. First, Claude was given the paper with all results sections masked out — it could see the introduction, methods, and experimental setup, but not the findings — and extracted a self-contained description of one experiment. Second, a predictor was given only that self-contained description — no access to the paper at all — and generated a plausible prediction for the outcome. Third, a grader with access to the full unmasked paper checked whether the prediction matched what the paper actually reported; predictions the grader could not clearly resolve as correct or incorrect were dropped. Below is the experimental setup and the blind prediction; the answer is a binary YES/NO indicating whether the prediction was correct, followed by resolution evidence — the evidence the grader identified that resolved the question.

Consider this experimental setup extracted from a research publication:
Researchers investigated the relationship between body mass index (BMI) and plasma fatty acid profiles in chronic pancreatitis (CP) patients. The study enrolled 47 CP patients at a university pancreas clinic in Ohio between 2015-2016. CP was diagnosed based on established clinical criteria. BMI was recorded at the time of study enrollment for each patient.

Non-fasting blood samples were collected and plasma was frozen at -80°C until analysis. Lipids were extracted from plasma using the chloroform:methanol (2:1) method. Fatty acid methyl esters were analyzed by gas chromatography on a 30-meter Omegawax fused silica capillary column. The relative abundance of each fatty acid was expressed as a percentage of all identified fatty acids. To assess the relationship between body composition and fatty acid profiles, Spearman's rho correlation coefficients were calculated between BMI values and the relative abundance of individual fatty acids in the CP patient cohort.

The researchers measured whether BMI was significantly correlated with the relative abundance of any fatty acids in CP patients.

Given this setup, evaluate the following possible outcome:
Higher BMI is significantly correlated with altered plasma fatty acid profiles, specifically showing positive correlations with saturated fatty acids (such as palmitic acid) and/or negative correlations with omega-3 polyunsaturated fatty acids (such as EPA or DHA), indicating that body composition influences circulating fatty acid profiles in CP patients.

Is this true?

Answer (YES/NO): NO